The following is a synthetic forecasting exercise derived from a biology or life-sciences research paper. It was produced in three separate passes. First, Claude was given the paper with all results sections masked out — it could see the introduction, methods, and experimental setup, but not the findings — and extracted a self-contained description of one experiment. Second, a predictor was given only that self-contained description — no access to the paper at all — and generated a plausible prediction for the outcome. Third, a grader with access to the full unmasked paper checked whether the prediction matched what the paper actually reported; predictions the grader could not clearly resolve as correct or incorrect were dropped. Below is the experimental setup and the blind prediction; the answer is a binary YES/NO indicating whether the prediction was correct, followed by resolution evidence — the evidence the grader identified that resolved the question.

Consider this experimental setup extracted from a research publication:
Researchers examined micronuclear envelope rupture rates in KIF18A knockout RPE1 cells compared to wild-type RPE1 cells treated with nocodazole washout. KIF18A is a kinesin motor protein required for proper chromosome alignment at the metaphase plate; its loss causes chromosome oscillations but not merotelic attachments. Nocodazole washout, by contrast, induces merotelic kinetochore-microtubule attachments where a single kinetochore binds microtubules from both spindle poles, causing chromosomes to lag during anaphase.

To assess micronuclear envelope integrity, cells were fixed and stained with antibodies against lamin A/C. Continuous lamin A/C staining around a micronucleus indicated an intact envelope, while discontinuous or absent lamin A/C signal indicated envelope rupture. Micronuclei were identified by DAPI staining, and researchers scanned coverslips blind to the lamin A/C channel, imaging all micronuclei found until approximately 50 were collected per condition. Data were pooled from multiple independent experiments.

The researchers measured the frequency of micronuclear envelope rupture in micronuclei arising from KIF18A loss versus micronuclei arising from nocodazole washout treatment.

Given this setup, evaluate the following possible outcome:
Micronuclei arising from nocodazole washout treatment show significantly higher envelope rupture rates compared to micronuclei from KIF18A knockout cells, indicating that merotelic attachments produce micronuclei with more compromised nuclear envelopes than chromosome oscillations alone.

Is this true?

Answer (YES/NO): YES